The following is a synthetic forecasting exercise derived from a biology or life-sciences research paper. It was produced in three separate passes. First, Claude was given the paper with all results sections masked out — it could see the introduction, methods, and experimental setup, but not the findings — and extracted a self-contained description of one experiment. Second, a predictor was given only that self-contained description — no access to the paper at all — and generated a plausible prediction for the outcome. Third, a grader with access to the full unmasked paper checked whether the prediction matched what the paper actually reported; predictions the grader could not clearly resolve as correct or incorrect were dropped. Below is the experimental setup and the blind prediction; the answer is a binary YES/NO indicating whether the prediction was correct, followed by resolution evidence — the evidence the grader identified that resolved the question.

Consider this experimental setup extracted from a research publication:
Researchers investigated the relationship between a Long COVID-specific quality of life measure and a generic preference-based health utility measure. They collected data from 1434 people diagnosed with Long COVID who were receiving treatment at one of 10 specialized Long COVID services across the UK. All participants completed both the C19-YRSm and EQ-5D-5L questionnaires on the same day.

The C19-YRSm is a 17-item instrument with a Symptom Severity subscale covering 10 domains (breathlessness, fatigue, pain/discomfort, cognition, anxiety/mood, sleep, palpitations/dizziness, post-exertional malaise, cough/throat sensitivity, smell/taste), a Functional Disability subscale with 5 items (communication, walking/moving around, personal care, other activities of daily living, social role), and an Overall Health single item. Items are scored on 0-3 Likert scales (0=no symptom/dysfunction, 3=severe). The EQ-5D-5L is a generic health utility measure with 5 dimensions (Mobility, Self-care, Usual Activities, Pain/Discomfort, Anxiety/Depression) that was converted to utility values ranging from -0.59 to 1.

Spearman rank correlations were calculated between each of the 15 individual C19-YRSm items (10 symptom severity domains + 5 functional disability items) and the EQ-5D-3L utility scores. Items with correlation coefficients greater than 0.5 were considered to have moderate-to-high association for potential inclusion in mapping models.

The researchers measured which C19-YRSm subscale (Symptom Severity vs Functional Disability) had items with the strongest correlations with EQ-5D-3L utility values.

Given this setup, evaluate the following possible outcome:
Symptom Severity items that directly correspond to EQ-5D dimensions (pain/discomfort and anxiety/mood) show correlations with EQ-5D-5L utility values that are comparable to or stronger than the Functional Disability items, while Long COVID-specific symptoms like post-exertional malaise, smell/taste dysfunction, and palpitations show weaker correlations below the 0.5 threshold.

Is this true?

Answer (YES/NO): NO